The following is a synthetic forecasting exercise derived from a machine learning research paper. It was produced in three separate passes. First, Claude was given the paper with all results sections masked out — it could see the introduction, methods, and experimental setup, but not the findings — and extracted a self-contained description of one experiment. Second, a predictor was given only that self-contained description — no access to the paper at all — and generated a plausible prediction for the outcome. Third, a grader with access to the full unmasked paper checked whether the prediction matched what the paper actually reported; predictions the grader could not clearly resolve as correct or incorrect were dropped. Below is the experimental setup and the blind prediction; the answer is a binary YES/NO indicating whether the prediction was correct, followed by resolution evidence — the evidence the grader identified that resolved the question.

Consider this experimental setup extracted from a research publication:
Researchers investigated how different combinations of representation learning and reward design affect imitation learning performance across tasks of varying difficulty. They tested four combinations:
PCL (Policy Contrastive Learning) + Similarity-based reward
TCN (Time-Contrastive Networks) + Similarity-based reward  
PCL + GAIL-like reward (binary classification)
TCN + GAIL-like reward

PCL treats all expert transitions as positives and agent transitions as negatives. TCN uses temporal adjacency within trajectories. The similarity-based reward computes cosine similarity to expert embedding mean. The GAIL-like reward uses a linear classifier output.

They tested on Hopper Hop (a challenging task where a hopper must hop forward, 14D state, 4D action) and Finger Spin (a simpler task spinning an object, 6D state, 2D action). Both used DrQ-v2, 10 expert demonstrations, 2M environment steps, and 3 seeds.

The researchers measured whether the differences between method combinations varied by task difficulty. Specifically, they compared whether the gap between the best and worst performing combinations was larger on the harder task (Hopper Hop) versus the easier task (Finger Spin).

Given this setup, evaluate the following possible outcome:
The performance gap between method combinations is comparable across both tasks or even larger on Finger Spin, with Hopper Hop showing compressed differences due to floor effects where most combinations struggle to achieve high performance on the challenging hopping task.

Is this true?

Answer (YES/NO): YES